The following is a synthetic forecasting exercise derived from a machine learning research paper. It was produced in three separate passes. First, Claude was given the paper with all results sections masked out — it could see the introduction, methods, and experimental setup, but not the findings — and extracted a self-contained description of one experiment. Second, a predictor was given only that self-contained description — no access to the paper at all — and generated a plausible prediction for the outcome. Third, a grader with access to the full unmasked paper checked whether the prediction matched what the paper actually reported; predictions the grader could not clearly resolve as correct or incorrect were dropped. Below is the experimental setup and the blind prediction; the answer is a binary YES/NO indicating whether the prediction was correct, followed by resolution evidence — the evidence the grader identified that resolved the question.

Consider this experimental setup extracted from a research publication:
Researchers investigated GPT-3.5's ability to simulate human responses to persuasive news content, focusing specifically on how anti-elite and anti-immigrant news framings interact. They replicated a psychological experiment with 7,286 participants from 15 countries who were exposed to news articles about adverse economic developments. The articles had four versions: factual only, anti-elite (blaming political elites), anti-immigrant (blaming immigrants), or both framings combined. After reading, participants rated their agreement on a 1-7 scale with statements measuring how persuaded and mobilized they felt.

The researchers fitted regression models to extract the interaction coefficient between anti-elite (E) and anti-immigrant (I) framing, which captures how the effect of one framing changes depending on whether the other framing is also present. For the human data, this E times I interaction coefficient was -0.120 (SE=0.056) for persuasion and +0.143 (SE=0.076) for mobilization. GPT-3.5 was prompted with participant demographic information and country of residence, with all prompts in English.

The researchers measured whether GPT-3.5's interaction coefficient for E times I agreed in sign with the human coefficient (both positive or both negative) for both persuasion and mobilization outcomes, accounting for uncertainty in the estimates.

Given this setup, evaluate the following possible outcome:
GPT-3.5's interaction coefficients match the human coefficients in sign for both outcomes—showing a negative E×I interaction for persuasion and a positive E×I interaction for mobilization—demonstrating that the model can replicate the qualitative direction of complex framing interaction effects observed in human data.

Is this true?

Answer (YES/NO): NO